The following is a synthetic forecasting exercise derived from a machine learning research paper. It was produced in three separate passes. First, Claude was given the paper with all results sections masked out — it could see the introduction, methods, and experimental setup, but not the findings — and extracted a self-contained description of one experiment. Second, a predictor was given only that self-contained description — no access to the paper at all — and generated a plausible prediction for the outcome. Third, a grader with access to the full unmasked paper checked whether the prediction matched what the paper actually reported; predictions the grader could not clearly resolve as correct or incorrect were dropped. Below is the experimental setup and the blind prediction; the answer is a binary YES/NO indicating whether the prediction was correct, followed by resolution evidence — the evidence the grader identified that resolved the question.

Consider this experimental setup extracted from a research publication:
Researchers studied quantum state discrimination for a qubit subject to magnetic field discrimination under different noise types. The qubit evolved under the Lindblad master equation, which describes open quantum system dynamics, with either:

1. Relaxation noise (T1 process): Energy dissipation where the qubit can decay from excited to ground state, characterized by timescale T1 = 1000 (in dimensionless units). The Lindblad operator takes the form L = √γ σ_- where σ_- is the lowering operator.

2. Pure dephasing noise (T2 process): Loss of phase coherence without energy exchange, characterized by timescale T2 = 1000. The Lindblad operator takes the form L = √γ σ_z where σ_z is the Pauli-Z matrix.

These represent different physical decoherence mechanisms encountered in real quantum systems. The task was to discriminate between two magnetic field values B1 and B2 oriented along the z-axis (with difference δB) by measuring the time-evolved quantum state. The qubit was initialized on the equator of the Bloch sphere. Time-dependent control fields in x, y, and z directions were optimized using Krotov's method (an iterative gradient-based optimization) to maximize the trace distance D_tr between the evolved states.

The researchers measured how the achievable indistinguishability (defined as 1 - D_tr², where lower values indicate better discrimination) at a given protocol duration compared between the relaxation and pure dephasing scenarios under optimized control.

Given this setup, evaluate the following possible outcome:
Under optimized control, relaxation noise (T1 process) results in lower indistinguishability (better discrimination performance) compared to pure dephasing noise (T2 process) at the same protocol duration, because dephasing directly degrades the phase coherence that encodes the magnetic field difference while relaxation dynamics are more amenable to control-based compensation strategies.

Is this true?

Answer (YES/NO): YES